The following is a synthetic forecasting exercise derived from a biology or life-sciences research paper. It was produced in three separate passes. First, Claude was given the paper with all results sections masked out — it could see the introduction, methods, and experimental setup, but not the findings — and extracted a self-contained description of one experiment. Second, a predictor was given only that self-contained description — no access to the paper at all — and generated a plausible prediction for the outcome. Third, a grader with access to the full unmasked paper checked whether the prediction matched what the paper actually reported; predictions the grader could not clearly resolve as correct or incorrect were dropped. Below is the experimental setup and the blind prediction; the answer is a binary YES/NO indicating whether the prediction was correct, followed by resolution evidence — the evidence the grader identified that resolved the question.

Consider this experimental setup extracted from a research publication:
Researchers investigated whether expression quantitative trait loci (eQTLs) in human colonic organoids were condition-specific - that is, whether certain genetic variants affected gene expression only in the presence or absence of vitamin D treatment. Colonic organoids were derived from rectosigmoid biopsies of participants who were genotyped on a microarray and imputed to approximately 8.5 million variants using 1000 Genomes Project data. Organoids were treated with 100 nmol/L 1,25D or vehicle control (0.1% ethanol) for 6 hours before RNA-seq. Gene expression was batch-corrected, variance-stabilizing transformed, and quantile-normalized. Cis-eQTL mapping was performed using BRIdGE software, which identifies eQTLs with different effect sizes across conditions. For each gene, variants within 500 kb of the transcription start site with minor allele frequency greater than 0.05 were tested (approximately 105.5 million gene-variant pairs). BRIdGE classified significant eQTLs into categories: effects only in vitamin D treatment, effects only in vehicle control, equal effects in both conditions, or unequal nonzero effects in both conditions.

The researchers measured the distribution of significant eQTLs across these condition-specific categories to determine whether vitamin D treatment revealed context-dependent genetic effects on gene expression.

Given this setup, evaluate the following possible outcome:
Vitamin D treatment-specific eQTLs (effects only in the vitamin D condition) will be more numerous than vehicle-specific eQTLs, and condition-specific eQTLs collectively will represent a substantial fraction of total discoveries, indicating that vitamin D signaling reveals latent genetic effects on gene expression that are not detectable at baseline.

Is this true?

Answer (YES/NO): NO